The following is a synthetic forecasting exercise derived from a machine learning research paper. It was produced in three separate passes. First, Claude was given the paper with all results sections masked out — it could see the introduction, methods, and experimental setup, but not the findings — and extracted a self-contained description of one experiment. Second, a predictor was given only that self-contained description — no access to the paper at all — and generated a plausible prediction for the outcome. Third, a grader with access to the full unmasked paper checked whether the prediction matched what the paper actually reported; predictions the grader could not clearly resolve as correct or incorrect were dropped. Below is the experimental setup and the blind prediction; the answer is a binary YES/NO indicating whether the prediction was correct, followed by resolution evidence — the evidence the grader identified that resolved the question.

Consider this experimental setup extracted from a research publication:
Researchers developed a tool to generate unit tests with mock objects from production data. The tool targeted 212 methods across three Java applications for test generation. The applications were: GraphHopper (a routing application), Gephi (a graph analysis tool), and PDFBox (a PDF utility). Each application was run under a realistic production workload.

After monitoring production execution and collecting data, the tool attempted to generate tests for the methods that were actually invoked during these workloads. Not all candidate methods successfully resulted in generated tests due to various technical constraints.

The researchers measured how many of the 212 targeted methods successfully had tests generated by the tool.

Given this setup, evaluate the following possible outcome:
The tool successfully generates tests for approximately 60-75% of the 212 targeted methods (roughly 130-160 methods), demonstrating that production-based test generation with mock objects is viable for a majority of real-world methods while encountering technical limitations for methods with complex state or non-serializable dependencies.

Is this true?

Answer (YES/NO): NO